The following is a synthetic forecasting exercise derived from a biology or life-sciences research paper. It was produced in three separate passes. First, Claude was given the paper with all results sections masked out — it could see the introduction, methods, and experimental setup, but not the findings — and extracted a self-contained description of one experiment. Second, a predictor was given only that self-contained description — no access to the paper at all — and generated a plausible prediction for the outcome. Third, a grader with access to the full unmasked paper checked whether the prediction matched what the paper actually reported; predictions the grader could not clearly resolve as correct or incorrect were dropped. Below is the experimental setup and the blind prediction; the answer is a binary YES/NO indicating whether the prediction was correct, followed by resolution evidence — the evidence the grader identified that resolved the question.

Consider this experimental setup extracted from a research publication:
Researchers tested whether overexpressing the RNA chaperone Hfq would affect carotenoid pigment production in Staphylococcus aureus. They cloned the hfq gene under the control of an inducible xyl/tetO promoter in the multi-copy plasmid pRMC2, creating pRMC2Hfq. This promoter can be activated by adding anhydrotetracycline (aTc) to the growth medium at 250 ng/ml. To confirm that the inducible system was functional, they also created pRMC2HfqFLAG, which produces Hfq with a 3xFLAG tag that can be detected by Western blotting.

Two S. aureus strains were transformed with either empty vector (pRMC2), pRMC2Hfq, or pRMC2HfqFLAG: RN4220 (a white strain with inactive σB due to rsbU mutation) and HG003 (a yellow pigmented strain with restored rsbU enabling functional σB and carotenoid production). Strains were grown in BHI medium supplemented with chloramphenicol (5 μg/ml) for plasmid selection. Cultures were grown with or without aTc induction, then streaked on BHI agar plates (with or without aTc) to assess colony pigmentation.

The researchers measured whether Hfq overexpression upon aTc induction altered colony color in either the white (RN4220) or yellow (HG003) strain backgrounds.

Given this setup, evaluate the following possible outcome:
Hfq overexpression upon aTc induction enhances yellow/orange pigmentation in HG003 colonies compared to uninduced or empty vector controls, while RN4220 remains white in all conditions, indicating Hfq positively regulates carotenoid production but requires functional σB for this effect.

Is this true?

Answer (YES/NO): NO